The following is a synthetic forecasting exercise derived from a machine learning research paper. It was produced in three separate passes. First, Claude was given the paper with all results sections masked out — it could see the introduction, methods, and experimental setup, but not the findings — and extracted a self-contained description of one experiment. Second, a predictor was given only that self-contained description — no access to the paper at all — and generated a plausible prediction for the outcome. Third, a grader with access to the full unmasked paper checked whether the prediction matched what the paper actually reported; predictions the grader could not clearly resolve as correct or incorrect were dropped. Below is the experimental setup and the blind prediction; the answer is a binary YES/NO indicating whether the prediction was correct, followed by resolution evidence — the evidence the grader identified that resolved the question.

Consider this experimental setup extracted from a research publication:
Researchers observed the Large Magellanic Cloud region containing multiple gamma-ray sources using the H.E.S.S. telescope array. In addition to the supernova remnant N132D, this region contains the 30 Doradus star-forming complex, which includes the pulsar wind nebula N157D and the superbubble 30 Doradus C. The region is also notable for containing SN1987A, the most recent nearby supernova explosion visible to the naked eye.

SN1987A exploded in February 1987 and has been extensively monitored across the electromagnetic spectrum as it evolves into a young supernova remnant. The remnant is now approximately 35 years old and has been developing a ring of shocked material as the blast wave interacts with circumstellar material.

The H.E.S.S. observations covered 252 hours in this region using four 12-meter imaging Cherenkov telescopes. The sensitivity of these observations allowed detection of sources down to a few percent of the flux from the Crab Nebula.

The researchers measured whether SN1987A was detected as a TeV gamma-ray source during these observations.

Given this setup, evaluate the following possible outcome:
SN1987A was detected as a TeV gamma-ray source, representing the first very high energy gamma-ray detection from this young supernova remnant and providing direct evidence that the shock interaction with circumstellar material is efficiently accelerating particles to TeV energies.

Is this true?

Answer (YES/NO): NO